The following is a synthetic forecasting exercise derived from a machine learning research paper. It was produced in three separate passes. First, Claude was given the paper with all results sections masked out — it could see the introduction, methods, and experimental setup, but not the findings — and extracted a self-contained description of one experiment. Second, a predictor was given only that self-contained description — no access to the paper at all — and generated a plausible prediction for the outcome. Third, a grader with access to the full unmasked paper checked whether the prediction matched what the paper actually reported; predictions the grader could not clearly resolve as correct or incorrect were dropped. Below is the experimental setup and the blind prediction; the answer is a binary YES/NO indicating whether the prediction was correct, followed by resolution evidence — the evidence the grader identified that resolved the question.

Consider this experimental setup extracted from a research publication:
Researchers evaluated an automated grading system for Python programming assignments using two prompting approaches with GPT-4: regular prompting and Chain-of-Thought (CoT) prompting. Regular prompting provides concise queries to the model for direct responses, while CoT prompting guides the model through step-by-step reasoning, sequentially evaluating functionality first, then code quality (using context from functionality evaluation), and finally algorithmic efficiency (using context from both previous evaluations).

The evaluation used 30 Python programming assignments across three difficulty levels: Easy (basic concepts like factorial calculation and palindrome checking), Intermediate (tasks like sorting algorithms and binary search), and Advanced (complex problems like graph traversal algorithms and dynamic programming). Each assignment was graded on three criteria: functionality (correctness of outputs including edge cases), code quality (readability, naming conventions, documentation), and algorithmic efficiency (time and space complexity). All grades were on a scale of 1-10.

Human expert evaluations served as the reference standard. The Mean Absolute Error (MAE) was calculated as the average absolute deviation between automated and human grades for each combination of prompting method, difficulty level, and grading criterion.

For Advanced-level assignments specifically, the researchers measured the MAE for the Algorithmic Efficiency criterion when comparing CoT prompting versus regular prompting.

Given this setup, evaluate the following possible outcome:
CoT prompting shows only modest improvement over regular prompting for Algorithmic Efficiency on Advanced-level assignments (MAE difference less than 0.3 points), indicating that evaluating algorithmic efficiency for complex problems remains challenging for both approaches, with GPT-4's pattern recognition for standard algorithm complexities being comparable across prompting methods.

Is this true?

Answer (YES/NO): NO